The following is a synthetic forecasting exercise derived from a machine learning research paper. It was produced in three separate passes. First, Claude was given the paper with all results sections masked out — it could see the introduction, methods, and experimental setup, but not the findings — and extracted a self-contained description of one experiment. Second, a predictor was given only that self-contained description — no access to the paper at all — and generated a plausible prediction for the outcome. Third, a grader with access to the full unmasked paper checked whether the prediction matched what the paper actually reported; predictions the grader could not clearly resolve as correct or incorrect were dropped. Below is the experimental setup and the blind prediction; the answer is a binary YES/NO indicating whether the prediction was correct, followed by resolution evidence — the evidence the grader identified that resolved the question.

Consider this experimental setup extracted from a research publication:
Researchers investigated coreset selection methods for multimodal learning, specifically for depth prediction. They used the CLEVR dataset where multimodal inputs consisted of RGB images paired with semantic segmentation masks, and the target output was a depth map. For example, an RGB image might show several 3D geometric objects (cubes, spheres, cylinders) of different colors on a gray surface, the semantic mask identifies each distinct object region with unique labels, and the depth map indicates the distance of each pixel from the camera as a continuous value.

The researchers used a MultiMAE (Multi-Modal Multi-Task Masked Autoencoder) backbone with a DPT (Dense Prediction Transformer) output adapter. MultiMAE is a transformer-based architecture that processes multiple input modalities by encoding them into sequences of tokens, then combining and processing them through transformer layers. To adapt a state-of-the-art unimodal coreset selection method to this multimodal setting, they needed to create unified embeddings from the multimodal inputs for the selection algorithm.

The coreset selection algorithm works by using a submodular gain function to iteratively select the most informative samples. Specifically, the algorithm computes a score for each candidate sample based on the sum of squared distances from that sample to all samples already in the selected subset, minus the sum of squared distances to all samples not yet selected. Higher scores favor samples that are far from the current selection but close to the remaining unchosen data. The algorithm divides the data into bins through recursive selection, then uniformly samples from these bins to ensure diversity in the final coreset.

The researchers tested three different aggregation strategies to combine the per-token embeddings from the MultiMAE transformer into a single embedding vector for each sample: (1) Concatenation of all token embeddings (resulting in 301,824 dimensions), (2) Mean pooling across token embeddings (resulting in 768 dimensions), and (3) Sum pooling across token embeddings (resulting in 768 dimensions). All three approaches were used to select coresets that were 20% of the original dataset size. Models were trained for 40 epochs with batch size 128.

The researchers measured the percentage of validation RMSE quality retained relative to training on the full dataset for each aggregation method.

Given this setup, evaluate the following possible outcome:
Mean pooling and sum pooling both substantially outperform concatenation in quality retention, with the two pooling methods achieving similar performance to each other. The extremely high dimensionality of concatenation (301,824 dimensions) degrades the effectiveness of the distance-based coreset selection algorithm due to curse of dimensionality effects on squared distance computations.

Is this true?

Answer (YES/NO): NO